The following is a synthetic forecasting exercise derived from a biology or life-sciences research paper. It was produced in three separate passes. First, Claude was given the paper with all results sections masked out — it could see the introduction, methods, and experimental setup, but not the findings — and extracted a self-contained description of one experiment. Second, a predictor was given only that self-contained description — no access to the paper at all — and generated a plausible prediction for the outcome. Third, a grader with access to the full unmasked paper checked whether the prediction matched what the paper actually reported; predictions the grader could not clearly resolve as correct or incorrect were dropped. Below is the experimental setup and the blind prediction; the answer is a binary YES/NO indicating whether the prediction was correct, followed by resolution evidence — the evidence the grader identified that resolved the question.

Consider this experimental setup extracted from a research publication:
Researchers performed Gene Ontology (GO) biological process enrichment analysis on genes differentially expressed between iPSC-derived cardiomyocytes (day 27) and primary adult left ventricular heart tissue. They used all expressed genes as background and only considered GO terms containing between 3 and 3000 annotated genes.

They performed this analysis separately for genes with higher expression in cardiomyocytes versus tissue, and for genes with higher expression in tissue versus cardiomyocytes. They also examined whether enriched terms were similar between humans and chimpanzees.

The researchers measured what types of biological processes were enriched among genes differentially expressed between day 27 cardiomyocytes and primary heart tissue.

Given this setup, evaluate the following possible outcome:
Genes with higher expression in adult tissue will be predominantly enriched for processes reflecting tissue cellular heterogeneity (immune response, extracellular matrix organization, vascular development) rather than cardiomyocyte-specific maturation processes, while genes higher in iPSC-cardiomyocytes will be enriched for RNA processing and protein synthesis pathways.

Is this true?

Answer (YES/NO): NO